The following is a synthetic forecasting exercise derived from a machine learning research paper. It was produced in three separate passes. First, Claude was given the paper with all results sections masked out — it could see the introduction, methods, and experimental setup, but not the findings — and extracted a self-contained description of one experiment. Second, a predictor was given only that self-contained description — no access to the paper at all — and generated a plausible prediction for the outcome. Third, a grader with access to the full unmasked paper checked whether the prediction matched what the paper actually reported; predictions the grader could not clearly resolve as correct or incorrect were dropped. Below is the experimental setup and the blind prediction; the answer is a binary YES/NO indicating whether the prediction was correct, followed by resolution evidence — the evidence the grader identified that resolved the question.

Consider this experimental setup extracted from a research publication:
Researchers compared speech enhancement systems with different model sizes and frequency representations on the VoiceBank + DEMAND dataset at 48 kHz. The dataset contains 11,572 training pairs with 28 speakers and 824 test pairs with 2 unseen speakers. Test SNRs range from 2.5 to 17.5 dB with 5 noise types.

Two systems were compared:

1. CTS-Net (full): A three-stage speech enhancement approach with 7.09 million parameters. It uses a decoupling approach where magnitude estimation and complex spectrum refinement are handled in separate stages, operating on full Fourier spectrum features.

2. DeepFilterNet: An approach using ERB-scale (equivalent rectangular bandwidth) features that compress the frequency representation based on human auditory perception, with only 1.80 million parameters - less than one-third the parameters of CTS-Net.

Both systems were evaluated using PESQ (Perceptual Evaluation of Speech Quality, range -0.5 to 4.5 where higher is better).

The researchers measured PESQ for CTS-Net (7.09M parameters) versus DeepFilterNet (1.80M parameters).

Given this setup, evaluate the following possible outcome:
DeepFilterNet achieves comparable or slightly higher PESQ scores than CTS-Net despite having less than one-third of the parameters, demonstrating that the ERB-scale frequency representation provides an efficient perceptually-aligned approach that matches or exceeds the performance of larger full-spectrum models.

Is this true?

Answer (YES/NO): NO